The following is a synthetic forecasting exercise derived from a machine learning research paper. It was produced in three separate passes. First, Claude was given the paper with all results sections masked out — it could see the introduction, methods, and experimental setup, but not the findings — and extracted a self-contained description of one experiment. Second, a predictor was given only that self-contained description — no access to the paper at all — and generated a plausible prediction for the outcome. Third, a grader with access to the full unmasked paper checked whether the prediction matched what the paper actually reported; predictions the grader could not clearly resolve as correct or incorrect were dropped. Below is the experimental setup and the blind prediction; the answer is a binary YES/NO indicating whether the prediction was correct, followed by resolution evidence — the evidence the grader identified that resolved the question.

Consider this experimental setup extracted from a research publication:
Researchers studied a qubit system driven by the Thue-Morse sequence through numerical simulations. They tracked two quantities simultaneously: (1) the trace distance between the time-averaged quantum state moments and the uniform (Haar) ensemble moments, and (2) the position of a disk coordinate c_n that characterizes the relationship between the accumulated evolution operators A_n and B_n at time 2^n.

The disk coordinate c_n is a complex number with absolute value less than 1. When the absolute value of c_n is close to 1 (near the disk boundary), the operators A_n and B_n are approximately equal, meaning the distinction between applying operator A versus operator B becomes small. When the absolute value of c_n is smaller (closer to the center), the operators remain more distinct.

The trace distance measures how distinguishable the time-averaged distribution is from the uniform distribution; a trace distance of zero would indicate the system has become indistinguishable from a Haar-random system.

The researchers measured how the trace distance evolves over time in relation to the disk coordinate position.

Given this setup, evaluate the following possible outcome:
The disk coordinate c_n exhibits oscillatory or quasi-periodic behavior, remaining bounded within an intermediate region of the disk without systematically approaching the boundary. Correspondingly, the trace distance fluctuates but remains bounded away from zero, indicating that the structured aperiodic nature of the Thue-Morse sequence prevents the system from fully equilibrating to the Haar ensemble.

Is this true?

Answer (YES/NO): NO